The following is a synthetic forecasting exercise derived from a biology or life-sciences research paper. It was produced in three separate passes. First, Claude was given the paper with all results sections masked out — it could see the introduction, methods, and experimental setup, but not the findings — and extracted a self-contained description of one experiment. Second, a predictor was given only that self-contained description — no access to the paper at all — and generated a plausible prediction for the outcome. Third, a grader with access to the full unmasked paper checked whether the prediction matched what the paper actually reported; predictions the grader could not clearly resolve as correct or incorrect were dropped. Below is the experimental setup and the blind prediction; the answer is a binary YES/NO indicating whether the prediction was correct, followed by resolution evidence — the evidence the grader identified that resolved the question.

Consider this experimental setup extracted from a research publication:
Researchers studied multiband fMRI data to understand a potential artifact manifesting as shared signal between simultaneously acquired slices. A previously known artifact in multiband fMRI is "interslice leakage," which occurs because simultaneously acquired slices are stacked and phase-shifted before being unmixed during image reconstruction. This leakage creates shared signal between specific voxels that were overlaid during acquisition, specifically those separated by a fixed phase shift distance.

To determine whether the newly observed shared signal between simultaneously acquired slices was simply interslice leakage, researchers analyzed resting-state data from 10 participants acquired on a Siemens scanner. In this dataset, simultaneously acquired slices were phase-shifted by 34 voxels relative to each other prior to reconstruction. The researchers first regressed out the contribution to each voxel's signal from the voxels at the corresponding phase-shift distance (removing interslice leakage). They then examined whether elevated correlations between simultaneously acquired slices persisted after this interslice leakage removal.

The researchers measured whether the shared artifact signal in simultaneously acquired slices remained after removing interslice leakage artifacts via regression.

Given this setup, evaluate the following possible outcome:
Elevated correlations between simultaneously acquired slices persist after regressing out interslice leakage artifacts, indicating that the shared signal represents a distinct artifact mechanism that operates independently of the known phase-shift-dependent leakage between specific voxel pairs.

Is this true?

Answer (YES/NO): YES